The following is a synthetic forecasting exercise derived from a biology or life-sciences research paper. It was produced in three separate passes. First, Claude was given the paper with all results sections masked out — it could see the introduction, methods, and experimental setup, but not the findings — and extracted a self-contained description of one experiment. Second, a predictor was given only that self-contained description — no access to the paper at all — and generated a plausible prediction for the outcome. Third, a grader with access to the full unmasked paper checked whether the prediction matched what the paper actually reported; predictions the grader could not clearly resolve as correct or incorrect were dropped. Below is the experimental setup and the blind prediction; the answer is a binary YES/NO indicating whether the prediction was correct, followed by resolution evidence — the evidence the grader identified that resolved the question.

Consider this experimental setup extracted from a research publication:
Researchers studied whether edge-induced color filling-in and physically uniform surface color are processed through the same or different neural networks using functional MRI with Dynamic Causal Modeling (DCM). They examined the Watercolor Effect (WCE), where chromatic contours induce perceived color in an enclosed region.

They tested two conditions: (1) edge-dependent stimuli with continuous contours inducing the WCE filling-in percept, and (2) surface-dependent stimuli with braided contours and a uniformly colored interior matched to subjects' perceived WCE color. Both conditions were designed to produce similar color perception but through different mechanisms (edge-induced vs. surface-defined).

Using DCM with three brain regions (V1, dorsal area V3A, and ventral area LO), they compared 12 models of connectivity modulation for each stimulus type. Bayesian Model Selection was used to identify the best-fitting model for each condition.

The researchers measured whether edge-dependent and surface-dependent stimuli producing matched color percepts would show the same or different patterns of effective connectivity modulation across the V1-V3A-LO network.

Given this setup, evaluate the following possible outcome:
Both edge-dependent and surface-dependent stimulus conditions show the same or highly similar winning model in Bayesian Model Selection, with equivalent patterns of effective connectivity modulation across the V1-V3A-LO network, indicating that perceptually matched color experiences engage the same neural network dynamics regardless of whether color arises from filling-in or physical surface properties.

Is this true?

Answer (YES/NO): NO